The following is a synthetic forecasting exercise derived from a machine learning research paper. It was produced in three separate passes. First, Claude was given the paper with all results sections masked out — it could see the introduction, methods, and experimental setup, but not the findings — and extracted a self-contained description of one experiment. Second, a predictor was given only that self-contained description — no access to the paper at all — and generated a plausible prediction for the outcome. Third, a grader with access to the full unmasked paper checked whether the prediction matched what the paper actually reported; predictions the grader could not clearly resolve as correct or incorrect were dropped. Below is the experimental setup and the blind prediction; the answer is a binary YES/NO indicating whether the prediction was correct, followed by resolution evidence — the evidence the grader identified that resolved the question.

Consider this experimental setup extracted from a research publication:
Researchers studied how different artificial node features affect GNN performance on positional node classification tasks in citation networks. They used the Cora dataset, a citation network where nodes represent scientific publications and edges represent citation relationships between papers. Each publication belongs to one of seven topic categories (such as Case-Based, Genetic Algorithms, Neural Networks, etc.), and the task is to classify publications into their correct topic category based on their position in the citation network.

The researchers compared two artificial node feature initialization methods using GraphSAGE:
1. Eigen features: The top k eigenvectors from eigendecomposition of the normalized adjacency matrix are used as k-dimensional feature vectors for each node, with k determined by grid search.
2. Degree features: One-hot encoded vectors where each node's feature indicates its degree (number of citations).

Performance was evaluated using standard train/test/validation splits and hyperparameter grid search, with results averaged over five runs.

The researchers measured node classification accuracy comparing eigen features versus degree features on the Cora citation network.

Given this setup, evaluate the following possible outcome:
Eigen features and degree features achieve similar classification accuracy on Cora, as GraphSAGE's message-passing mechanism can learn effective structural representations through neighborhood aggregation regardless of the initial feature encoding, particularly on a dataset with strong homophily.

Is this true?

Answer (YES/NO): NO